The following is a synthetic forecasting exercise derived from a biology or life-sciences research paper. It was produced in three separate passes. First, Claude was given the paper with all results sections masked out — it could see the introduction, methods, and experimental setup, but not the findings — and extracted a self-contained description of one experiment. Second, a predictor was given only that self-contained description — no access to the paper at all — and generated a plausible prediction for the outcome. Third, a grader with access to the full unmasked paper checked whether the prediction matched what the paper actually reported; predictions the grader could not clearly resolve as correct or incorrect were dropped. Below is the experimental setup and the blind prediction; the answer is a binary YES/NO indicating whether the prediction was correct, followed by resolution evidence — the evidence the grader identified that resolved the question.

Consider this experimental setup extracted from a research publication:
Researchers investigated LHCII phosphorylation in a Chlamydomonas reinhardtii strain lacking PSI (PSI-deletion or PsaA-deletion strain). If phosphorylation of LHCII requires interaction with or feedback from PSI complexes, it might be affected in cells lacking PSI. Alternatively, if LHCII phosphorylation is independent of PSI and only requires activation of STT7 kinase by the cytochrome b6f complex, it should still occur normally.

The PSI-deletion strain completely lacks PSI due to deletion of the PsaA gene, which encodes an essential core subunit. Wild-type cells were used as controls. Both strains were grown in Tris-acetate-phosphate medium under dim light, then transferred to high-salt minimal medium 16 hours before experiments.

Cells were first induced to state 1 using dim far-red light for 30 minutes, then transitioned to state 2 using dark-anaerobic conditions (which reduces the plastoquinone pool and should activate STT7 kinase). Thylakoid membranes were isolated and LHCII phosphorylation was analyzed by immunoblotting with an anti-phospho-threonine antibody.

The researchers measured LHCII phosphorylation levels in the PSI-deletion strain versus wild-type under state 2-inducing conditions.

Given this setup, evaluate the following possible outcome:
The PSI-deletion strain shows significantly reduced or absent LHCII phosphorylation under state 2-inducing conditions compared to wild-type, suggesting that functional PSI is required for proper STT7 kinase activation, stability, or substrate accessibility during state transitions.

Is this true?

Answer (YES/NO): NO